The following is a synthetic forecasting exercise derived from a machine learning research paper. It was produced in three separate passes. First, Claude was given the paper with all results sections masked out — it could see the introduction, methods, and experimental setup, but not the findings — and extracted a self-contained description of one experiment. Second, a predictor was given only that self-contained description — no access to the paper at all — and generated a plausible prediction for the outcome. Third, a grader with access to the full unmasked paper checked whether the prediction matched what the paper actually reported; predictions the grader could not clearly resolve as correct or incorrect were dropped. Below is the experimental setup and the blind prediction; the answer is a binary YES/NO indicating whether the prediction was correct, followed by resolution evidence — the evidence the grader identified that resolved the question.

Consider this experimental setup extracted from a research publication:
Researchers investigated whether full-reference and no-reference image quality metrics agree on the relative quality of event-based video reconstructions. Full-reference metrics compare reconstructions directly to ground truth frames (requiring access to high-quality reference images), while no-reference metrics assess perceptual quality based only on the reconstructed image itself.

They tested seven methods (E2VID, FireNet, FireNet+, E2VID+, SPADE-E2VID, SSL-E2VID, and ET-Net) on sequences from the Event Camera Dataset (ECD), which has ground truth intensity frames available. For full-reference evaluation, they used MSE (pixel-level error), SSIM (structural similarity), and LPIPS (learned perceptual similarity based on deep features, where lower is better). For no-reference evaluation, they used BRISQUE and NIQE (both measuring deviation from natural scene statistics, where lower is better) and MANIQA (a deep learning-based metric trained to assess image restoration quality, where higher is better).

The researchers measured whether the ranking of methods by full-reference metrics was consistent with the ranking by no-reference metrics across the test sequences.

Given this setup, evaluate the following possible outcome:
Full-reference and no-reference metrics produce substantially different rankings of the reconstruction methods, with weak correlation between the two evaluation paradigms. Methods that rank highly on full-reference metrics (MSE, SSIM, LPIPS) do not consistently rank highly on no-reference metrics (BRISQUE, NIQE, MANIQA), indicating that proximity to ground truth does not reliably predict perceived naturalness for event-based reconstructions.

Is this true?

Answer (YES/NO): YES